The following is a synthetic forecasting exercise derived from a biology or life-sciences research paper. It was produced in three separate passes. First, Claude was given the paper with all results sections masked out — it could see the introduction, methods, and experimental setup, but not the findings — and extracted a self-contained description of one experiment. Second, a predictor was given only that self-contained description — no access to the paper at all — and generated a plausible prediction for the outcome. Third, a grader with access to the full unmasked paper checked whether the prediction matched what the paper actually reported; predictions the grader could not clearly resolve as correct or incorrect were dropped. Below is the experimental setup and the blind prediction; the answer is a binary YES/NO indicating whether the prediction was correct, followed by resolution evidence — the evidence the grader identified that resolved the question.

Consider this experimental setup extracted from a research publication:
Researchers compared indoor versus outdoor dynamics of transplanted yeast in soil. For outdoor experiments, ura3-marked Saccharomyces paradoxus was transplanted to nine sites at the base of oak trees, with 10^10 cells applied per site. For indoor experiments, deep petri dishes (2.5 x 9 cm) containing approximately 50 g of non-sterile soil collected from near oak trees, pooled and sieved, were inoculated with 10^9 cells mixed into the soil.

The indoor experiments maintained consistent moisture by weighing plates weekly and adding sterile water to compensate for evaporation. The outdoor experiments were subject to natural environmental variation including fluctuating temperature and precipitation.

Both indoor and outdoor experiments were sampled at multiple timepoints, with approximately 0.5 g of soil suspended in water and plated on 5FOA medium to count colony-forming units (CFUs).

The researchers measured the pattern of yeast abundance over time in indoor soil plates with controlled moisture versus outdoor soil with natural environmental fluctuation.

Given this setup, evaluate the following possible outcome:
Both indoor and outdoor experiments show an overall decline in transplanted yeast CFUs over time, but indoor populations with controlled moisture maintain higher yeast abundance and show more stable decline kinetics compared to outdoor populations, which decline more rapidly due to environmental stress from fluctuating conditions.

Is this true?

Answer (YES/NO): NO